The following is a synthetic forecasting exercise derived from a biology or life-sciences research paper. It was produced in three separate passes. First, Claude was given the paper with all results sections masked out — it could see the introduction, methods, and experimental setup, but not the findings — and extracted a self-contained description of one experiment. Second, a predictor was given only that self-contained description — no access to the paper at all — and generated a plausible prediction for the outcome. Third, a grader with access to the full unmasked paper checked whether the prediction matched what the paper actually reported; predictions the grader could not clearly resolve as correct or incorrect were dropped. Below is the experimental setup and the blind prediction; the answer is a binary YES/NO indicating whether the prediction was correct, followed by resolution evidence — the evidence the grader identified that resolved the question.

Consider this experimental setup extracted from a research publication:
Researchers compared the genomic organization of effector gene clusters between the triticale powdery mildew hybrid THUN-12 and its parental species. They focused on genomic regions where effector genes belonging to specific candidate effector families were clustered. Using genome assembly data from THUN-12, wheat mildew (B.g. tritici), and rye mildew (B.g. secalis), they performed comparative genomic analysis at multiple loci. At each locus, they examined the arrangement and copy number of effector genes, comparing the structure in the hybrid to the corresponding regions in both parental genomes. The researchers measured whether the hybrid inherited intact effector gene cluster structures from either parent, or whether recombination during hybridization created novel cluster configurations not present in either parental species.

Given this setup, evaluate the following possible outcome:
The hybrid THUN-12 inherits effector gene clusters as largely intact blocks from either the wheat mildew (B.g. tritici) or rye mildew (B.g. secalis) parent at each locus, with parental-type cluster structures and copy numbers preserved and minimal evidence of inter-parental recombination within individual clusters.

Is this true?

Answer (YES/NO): YES